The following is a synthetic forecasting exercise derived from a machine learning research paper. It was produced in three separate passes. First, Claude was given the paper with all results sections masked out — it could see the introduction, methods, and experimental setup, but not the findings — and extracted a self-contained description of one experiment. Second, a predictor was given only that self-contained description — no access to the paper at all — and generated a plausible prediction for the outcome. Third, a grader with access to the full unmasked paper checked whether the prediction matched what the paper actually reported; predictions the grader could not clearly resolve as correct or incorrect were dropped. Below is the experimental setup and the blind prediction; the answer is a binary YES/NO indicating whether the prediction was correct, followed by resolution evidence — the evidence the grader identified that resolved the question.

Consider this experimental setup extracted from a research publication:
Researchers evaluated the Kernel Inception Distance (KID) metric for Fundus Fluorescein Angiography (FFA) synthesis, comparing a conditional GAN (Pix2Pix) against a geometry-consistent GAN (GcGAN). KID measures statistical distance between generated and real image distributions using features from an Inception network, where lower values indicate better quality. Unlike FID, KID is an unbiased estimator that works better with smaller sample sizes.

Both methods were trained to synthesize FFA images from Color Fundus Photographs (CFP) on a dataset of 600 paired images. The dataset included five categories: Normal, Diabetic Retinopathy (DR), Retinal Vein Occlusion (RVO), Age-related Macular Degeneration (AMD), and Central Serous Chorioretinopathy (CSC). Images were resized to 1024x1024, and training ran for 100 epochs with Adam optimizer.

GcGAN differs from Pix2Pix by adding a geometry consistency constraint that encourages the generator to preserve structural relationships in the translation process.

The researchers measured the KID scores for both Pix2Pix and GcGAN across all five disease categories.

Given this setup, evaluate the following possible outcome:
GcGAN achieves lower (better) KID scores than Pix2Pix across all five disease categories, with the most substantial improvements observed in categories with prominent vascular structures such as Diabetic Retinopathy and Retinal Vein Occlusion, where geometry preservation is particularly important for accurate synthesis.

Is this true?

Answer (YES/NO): NO